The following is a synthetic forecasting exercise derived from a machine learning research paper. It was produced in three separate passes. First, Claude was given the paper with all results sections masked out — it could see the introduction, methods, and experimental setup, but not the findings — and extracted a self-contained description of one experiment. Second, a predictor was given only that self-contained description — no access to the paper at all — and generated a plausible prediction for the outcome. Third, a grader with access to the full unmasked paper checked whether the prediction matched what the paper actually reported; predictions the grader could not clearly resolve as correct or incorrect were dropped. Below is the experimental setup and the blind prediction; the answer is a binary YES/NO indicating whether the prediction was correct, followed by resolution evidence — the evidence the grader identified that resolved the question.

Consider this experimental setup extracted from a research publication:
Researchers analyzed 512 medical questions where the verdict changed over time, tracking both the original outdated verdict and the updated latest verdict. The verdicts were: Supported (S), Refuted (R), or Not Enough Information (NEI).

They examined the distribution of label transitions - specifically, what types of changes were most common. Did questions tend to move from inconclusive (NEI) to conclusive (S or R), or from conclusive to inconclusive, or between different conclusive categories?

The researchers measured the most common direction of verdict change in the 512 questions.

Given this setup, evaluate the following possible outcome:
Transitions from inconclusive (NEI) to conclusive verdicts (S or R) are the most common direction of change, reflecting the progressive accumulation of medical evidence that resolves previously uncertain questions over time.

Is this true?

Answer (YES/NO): YES